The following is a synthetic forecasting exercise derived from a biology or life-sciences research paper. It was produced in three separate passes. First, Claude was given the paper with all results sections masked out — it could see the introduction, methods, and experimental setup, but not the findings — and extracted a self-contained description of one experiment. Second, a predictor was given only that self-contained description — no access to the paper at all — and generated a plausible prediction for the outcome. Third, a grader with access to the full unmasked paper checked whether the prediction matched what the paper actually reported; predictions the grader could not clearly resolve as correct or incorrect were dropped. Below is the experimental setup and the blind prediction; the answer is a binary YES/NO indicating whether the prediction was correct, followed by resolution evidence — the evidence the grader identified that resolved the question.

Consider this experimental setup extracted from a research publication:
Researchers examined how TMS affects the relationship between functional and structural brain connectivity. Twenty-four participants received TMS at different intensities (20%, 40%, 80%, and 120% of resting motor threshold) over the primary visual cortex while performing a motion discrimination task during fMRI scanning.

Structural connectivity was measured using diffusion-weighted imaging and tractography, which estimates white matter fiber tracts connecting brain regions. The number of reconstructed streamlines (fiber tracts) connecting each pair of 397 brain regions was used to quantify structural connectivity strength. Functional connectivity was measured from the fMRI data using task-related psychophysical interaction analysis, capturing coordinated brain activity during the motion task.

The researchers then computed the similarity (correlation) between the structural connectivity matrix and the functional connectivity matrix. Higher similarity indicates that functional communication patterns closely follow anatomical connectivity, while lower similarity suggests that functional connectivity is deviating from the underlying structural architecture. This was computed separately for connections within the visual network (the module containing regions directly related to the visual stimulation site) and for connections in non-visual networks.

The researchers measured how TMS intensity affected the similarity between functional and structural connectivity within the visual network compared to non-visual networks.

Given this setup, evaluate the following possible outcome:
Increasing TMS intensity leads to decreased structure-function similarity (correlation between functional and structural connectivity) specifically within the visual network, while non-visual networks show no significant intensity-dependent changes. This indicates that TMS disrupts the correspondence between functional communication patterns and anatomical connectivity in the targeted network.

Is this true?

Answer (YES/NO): YES